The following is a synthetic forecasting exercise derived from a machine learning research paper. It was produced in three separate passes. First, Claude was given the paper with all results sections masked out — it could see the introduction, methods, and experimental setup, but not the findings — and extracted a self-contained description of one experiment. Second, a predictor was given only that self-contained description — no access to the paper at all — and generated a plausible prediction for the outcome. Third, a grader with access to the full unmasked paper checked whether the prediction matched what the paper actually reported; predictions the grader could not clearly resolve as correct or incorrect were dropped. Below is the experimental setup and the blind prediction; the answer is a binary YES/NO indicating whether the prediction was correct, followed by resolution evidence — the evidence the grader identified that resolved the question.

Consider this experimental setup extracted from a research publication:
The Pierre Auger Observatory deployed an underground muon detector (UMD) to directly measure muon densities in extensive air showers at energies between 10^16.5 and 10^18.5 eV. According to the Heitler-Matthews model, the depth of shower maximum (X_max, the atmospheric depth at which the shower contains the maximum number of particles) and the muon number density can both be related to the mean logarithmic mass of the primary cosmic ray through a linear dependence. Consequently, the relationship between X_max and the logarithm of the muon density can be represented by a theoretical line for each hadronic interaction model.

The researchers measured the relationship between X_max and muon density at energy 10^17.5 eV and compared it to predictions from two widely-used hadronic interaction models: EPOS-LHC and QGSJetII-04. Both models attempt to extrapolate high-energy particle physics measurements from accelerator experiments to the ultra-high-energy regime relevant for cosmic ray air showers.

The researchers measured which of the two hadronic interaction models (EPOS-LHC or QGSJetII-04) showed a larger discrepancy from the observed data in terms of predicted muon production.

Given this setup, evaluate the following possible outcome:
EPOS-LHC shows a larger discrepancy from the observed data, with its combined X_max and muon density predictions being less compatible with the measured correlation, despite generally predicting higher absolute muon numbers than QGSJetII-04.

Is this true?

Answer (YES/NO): NO